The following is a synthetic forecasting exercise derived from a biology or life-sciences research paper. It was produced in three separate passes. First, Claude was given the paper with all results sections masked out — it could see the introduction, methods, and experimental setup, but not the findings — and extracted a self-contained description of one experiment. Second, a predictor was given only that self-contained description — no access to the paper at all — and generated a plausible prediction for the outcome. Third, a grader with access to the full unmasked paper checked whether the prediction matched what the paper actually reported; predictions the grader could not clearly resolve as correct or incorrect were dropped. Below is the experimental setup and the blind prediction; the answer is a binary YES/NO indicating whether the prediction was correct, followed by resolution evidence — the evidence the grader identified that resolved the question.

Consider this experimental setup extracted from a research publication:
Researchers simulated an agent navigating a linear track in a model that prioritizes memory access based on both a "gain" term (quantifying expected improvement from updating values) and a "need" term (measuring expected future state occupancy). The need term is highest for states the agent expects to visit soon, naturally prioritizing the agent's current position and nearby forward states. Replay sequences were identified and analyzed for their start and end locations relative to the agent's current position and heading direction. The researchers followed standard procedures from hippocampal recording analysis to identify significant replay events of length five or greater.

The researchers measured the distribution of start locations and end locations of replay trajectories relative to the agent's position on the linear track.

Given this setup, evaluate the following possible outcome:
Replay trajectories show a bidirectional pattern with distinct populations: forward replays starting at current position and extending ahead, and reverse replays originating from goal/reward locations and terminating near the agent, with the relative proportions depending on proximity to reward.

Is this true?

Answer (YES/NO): NO